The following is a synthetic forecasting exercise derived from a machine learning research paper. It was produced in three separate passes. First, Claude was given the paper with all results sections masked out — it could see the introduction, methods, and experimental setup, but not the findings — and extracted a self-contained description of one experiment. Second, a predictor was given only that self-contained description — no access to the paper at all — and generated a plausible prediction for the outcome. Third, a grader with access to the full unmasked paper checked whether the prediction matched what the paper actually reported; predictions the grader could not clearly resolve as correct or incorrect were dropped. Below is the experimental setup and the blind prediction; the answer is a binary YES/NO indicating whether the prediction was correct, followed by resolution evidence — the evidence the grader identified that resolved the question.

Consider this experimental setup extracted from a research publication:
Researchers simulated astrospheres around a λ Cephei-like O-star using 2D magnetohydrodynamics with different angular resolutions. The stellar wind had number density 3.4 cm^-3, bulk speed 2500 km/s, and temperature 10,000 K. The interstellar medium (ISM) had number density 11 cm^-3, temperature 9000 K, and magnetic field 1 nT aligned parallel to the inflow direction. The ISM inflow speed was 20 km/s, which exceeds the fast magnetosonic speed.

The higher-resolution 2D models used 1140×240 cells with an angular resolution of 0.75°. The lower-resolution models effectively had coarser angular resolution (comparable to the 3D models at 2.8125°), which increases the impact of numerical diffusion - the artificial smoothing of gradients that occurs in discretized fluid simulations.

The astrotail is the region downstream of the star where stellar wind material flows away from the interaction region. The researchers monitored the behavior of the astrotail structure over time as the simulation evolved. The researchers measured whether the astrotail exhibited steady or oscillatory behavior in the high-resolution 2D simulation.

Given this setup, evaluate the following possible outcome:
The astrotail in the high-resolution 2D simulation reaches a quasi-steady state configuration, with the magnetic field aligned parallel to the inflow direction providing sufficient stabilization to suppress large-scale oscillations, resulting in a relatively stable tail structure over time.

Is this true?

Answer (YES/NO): NO